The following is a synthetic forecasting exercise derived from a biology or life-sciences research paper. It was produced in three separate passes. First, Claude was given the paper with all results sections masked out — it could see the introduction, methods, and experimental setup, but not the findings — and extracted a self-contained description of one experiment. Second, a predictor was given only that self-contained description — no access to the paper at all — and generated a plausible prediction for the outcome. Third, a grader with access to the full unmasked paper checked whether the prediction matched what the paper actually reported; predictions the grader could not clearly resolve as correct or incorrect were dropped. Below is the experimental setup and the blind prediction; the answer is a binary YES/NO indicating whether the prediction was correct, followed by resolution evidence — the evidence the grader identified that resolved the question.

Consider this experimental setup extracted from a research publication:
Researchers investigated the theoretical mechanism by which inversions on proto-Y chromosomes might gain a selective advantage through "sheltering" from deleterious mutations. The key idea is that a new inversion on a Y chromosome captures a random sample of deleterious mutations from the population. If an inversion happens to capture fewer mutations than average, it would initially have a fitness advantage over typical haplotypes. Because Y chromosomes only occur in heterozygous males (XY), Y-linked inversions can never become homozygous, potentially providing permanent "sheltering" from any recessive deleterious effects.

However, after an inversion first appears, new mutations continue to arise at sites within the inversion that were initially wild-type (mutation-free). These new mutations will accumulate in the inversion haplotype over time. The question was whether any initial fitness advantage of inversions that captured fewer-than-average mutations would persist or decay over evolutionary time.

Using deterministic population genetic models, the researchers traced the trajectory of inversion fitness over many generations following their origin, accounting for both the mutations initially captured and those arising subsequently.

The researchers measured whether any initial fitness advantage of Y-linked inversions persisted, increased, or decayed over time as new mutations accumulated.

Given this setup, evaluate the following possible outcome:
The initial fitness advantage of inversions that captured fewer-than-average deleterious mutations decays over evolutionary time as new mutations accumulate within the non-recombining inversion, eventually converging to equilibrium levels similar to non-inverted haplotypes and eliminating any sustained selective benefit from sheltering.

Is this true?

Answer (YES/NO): YES